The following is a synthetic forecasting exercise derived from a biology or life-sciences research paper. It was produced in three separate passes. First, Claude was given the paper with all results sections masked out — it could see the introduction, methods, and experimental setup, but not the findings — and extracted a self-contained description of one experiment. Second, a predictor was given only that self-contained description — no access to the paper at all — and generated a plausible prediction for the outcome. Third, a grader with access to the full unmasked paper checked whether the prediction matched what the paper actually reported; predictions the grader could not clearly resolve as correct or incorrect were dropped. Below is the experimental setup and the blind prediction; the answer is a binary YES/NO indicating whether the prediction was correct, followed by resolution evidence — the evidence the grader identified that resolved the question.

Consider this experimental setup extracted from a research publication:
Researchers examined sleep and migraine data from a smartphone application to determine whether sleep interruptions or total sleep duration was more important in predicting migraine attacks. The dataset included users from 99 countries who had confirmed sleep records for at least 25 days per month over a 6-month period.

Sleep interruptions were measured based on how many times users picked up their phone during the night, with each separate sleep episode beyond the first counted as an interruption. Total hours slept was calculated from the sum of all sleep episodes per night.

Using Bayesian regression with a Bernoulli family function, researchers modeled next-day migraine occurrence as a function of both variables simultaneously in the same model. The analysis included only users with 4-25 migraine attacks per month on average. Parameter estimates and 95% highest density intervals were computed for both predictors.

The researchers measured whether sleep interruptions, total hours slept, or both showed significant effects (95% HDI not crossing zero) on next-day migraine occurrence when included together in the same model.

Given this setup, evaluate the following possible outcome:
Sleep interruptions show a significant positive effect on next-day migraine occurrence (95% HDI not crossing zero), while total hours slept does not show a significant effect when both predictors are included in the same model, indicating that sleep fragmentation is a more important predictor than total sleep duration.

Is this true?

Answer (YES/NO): YES